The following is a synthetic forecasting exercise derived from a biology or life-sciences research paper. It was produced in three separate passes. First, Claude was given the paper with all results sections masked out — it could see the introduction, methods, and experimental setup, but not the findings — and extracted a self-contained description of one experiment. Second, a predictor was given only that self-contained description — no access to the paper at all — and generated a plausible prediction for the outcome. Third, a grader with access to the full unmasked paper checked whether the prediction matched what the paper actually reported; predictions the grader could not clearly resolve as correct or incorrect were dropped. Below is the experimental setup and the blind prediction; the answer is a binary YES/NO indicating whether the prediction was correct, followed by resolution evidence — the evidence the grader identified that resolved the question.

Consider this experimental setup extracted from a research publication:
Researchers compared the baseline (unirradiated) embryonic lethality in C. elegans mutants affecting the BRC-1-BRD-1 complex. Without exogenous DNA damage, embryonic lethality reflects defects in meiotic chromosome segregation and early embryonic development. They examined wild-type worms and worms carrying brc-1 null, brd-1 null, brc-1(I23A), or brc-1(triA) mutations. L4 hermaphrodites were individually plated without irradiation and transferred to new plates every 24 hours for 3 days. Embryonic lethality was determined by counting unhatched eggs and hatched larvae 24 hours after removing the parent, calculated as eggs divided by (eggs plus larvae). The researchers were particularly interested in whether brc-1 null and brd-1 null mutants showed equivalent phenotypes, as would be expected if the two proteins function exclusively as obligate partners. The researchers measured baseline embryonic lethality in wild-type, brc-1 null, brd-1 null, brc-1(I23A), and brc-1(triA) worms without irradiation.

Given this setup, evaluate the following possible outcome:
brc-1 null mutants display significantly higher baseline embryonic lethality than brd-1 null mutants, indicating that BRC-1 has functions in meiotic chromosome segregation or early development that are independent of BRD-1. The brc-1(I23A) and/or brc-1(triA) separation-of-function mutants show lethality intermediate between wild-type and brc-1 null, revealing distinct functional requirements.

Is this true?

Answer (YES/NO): NO